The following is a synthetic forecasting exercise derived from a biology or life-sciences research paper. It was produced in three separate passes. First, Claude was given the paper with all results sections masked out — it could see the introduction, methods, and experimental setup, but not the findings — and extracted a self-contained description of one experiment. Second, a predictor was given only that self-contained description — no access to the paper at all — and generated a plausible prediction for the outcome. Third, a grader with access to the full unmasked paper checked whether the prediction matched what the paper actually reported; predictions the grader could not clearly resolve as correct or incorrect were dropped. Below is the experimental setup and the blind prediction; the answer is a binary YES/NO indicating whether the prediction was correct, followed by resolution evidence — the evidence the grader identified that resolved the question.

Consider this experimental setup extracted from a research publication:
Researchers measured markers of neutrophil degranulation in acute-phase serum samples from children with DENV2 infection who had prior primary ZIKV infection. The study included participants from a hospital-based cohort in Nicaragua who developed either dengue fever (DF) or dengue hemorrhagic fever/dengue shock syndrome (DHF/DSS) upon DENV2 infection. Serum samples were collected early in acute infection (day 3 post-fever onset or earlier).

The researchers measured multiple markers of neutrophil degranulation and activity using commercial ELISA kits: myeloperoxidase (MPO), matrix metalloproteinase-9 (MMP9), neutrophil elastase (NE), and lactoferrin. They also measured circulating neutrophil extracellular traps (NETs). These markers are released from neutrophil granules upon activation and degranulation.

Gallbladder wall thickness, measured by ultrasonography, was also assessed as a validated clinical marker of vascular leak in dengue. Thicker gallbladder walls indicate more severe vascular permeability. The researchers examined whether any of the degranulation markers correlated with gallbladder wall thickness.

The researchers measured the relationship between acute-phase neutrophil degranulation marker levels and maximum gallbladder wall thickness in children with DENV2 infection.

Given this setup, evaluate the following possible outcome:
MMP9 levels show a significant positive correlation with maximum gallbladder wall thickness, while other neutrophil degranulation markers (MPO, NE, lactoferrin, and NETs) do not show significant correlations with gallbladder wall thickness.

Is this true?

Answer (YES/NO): NO